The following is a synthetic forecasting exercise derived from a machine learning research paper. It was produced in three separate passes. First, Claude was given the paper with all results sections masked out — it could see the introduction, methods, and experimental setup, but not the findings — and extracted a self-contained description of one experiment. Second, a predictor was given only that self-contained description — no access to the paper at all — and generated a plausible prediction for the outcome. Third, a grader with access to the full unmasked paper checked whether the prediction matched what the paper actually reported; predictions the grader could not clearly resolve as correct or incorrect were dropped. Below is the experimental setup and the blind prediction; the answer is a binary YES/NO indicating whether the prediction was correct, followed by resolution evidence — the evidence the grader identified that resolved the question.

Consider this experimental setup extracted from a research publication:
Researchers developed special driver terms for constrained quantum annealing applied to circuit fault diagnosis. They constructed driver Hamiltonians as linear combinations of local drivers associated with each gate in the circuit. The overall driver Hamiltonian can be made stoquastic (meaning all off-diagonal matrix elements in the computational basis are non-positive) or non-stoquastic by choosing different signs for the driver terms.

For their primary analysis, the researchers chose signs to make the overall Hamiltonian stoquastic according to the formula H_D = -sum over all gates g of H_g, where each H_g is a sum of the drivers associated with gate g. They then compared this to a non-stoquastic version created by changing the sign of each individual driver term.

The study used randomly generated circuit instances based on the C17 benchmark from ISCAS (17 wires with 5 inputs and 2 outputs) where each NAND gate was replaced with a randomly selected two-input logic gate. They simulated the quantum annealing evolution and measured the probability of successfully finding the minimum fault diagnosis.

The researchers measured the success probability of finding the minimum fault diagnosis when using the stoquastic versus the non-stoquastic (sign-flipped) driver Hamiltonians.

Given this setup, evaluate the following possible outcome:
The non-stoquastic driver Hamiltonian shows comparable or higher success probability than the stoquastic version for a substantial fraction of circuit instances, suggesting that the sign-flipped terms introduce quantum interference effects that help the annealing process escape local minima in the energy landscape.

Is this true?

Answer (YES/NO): NO